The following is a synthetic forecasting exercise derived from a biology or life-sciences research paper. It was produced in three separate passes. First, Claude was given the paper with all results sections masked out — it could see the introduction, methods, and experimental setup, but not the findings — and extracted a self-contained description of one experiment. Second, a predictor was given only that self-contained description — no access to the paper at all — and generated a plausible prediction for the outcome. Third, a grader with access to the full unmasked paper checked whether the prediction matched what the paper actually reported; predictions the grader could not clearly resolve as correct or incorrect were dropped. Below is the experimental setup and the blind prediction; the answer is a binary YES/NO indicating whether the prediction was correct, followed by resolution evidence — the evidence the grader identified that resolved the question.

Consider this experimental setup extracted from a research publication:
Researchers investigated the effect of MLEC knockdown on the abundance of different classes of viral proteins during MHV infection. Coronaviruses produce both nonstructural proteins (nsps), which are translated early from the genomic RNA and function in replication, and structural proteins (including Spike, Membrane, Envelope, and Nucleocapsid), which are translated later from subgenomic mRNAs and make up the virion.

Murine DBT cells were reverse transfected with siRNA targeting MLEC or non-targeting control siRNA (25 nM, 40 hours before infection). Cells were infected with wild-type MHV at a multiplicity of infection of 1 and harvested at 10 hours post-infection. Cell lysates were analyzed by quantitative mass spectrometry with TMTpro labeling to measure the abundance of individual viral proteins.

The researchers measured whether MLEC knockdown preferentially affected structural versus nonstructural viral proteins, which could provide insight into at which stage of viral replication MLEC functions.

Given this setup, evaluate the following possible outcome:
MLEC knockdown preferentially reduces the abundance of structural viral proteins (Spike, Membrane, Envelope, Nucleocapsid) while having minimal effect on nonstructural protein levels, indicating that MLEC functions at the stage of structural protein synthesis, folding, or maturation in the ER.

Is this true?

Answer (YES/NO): NO